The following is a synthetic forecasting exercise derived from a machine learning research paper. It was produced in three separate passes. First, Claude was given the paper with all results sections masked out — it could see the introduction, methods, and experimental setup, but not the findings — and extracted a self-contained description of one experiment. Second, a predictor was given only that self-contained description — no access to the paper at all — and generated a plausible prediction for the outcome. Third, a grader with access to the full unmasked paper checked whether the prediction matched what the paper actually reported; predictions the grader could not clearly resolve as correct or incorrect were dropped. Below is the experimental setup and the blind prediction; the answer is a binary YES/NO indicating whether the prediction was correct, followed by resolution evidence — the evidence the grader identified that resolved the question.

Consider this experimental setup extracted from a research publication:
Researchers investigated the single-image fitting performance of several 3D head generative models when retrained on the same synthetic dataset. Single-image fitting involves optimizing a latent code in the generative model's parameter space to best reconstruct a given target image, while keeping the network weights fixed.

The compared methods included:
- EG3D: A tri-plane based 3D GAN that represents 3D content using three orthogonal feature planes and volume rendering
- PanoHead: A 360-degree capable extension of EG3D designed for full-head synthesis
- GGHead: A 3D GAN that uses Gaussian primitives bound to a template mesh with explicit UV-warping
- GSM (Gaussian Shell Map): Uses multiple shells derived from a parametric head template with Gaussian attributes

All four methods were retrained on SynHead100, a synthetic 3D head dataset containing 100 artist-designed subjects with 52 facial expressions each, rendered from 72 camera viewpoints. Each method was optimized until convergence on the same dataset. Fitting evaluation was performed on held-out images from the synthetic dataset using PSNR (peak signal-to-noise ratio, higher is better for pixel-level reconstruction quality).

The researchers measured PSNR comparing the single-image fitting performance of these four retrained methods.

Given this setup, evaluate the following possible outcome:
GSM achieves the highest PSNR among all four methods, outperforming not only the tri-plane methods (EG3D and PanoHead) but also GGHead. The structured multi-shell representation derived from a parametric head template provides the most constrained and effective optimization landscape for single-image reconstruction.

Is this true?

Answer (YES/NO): NO